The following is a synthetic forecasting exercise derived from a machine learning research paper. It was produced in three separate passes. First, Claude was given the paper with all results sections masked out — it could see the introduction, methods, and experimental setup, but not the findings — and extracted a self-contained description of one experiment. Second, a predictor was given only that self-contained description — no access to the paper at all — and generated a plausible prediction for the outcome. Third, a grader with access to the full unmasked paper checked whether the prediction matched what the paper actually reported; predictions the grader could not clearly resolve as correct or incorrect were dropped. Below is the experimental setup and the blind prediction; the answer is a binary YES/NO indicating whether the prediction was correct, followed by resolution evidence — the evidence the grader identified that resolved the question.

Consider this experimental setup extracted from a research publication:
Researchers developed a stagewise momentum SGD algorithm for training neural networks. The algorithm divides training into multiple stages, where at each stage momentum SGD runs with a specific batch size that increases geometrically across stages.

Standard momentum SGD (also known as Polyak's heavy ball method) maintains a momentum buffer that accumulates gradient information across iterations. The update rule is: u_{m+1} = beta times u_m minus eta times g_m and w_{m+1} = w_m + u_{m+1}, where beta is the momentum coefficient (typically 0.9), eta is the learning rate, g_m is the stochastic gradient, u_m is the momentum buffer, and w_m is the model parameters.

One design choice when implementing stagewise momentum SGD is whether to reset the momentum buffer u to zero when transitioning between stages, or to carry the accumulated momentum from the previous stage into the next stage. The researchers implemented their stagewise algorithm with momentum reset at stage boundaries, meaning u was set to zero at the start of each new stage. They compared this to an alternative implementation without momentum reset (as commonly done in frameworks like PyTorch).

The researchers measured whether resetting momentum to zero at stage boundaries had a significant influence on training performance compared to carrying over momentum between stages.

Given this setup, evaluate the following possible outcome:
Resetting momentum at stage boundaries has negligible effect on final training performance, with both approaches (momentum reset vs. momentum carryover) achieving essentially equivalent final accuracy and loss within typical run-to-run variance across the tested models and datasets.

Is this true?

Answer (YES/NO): YES